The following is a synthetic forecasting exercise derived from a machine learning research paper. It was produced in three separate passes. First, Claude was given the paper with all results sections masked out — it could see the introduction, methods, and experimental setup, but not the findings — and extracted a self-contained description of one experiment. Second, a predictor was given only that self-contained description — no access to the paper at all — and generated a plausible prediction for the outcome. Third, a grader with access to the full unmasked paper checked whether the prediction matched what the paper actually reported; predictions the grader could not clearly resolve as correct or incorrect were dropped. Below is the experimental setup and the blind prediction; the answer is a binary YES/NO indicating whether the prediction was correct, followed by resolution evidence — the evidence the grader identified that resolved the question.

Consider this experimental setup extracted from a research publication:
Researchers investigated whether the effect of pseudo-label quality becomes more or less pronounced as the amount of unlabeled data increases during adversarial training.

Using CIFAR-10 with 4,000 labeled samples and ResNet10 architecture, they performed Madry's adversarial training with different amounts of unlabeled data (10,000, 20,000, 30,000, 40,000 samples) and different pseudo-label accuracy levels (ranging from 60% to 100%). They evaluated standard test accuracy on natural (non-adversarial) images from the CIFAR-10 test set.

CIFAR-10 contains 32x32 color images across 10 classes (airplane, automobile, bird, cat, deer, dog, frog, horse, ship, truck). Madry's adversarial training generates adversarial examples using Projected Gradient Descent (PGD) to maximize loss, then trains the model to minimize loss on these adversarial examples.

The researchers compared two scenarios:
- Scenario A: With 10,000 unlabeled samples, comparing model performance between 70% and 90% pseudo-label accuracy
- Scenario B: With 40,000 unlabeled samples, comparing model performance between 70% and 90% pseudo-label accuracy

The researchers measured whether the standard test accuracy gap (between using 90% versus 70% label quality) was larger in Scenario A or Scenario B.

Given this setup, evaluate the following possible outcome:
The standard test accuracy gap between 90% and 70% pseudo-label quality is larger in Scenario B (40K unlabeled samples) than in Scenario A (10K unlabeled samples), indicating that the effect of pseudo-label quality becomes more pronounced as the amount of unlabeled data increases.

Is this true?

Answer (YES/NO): YES